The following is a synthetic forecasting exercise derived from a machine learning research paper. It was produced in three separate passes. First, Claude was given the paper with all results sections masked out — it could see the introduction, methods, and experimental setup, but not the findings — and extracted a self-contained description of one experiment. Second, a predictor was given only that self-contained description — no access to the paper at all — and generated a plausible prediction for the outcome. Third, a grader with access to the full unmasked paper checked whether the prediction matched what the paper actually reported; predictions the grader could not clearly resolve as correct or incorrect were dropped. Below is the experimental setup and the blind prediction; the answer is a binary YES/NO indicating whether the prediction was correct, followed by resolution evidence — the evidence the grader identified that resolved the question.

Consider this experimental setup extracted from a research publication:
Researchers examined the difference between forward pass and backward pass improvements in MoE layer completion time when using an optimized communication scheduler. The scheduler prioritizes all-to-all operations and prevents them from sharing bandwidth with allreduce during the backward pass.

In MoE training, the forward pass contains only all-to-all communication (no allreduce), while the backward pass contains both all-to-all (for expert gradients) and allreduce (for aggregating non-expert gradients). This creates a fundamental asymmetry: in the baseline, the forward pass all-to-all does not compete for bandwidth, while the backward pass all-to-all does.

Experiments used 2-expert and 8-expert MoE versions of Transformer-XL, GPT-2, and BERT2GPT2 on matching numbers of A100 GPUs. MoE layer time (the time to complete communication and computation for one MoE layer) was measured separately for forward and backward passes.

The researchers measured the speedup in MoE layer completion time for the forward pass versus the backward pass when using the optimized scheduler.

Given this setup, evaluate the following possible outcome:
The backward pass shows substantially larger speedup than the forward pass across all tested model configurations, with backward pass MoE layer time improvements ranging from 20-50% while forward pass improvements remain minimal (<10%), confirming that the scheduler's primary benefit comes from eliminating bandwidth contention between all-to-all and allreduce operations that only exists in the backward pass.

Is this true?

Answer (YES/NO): NO